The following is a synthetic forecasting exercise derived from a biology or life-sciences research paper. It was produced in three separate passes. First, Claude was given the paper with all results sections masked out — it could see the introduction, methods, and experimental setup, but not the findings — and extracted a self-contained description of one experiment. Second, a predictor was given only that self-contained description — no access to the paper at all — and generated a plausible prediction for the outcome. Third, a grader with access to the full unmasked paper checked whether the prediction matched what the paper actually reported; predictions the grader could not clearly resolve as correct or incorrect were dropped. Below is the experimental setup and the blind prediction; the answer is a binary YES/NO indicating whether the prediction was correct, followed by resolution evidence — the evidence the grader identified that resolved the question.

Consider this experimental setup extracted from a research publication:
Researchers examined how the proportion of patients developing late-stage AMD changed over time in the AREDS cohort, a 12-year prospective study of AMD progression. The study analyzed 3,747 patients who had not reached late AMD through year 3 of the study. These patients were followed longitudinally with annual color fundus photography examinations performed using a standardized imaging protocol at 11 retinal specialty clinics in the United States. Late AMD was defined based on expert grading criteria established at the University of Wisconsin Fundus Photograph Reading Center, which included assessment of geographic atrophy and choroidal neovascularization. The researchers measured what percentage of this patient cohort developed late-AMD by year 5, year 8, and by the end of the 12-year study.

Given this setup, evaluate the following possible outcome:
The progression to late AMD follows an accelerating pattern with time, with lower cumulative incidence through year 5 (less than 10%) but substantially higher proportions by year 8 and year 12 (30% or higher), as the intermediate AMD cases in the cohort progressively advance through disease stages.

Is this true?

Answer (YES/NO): NO